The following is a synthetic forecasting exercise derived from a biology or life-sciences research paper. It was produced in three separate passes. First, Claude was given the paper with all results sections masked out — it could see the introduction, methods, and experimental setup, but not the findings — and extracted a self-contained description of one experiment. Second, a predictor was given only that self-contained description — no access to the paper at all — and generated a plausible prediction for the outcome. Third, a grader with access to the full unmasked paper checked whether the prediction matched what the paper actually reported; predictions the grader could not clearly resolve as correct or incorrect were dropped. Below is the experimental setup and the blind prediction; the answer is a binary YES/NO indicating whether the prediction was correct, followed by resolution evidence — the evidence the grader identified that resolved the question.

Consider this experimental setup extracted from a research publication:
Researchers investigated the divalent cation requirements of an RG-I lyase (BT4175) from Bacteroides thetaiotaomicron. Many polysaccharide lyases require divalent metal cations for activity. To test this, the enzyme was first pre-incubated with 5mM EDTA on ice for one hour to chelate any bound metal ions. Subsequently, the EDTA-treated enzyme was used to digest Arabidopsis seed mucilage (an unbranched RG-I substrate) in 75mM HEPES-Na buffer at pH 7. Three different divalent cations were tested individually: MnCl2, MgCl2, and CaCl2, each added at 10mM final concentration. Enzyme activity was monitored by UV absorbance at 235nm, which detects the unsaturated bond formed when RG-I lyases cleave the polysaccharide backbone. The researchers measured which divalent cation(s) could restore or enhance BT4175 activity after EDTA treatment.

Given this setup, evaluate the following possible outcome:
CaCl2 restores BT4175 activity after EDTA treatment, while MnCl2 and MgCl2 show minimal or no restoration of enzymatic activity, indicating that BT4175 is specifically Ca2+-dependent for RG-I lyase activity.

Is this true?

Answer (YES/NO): NO